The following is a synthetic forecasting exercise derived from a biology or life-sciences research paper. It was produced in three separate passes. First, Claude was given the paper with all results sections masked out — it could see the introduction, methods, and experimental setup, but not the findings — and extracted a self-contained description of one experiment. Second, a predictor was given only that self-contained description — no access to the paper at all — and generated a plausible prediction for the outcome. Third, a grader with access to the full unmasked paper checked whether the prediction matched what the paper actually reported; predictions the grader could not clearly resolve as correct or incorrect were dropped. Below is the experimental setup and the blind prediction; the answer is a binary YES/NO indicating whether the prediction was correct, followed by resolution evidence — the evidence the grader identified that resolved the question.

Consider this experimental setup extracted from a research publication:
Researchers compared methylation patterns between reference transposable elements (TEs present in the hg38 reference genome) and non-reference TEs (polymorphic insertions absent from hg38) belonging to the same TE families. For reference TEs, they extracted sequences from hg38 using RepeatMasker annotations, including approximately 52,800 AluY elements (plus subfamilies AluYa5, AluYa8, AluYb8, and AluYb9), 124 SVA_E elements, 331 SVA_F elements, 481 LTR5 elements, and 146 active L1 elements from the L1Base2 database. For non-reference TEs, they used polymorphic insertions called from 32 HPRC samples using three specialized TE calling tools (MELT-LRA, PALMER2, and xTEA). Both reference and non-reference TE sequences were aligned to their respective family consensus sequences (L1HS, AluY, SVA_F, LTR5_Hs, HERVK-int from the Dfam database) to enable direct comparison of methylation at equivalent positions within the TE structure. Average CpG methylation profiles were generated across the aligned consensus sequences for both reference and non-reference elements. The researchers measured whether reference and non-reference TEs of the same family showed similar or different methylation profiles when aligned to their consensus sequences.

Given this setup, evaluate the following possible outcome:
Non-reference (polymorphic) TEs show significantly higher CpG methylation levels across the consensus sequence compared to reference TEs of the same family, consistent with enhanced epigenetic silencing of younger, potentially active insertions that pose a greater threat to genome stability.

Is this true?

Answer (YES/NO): NO